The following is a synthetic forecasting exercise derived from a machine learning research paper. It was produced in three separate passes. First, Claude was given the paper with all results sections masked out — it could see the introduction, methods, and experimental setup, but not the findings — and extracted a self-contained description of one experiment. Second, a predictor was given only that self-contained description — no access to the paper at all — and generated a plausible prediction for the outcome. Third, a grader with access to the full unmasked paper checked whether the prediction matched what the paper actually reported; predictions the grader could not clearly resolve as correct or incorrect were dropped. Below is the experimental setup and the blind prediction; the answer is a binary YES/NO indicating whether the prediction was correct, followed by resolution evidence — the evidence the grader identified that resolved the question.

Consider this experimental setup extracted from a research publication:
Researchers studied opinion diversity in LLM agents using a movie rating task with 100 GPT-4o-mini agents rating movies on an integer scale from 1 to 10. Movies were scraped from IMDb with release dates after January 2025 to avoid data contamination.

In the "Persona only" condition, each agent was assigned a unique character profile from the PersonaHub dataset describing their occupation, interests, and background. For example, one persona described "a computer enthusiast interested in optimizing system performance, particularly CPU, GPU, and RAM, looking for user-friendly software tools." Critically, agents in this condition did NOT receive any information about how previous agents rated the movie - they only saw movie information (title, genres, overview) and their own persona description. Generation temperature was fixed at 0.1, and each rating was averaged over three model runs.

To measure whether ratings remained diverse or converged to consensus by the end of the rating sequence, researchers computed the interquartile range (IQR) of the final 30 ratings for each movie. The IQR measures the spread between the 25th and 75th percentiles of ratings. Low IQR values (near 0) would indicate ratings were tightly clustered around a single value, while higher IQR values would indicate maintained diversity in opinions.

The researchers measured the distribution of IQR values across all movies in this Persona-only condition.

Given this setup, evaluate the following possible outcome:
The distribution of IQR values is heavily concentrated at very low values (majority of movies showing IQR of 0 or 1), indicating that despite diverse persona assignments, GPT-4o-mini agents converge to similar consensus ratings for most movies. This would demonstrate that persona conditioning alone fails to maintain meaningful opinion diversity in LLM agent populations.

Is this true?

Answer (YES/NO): NO